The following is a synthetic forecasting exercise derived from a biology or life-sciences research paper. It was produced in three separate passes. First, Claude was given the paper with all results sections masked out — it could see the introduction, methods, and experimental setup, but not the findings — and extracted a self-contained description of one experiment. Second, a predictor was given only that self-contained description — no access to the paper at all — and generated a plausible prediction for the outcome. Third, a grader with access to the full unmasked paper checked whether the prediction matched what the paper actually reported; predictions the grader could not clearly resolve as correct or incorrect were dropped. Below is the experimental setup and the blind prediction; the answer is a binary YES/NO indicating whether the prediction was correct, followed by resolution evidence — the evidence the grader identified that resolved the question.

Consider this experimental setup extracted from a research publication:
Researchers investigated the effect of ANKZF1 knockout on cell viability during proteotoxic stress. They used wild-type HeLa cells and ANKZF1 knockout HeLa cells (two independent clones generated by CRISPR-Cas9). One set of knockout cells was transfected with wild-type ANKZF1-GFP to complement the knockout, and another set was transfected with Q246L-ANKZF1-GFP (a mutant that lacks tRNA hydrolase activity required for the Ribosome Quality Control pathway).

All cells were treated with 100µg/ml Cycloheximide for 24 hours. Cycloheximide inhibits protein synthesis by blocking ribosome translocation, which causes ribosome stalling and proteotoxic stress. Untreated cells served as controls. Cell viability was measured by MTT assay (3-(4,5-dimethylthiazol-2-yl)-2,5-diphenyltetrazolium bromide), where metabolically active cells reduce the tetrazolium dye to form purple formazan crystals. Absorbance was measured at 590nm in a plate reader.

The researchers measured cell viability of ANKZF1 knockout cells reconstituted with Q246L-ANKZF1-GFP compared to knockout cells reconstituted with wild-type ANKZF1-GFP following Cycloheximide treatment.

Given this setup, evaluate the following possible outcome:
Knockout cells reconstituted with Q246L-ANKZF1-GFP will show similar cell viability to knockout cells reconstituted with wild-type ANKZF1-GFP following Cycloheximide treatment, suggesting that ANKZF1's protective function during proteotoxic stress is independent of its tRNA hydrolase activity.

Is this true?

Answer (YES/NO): NO